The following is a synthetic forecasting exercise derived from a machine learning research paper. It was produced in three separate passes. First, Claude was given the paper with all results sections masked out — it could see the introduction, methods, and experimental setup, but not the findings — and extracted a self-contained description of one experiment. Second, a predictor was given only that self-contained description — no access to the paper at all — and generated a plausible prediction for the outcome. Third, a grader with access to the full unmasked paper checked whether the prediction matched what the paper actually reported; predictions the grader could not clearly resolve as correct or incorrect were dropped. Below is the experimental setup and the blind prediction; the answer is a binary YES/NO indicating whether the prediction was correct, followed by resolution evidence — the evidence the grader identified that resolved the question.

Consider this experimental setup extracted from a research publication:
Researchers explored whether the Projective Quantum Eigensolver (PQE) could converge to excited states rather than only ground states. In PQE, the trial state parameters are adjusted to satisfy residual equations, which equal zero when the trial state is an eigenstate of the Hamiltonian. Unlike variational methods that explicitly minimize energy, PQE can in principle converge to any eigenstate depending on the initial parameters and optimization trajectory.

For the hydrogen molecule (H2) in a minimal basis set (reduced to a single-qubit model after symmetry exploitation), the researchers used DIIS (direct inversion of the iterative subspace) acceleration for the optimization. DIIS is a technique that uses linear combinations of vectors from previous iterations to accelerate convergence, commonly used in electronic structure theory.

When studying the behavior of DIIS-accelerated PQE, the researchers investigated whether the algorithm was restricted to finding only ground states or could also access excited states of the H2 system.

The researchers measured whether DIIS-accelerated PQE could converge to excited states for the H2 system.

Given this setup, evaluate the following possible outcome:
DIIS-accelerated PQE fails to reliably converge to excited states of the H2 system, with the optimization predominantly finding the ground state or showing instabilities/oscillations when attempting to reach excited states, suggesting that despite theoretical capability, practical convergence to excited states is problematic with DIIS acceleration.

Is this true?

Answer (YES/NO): NO